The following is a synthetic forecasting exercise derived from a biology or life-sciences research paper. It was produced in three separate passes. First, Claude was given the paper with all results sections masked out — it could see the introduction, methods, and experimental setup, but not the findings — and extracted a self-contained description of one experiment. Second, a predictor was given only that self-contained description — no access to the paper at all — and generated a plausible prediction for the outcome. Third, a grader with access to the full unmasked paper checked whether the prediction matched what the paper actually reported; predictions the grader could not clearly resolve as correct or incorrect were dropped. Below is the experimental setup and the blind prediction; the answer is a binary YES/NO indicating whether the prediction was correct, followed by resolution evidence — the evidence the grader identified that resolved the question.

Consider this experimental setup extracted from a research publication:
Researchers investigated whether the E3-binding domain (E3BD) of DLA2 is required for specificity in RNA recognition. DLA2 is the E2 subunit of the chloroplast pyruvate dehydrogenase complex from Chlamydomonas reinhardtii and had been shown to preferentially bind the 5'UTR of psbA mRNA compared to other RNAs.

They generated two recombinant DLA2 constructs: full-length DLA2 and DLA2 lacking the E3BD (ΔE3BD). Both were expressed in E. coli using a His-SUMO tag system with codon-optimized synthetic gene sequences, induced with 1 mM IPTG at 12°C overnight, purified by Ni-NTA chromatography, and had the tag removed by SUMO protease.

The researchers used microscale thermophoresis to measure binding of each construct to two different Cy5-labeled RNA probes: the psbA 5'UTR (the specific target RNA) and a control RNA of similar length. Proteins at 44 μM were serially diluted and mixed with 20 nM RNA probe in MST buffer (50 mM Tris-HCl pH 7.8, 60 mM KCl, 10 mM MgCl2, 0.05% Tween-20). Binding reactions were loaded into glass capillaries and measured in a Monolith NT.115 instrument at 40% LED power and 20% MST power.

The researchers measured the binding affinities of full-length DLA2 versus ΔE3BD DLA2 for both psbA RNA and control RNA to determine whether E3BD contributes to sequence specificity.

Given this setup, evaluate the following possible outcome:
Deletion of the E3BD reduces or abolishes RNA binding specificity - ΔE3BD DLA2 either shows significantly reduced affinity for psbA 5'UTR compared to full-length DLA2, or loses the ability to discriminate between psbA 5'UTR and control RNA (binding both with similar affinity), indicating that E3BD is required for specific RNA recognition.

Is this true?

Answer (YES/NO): YES